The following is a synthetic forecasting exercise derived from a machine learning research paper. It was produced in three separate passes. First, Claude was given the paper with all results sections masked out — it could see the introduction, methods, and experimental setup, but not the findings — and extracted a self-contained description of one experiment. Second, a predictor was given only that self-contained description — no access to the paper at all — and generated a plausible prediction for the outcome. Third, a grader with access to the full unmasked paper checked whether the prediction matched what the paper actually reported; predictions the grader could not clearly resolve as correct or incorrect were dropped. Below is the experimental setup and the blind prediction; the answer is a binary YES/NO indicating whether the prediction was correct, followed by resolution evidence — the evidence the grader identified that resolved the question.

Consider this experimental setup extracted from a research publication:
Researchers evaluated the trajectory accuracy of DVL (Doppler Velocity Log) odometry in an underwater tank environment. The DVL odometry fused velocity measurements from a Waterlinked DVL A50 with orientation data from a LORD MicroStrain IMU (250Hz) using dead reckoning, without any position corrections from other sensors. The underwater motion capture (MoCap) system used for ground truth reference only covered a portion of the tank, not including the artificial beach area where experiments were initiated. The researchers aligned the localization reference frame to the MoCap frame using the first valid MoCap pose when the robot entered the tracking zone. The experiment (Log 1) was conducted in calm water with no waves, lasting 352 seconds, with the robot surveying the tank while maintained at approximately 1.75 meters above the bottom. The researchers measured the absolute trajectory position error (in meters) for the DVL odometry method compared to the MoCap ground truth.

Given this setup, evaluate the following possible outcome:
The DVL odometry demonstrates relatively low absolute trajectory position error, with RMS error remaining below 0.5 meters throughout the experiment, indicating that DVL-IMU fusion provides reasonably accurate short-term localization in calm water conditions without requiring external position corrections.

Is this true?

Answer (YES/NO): NO